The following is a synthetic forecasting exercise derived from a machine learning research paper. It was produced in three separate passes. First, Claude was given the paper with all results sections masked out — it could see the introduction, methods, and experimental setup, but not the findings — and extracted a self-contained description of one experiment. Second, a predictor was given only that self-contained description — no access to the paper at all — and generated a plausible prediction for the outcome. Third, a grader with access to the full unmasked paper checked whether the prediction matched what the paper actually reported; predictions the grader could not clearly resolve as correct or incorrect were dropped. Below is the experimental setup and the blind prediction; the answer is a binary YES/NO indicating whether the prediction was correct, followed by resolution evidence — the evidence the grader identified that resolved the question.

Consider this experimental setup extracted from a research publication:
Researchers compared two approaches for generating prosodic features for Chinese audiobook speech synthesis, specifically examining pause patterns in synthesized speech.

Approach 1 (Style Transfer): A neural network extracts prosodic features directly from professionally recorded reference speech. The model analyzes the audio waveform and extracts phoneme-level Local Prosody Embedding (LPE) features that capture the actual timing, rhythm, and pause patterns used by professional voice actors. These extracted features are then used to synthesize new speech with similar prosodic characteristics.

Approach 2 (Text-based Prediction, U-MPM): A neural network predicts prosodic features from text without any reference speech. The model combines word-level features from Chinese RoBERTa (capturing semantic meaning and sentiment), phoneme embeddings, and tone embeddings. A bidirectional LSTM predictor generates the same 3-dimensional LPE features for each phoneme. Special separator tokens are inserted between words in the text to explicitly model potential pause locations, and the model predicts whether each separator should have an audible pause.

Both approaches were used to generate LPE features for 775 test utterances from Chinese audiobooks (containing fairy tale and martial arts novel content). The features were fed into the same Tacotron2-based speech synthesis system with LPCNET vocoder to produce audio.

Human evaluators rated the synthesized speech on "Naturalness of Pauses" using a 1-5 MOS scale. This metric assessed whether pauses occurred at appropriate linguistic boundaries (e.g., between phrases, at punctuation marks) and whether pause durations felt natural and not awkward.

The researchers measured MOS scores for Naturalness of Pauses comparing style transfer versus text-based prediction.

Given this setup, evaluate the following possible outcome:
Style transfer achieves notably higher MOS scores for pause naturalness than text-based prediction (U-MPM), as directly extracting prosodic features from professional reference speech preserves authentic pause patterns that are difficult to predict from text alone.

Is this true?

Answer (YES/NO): NO